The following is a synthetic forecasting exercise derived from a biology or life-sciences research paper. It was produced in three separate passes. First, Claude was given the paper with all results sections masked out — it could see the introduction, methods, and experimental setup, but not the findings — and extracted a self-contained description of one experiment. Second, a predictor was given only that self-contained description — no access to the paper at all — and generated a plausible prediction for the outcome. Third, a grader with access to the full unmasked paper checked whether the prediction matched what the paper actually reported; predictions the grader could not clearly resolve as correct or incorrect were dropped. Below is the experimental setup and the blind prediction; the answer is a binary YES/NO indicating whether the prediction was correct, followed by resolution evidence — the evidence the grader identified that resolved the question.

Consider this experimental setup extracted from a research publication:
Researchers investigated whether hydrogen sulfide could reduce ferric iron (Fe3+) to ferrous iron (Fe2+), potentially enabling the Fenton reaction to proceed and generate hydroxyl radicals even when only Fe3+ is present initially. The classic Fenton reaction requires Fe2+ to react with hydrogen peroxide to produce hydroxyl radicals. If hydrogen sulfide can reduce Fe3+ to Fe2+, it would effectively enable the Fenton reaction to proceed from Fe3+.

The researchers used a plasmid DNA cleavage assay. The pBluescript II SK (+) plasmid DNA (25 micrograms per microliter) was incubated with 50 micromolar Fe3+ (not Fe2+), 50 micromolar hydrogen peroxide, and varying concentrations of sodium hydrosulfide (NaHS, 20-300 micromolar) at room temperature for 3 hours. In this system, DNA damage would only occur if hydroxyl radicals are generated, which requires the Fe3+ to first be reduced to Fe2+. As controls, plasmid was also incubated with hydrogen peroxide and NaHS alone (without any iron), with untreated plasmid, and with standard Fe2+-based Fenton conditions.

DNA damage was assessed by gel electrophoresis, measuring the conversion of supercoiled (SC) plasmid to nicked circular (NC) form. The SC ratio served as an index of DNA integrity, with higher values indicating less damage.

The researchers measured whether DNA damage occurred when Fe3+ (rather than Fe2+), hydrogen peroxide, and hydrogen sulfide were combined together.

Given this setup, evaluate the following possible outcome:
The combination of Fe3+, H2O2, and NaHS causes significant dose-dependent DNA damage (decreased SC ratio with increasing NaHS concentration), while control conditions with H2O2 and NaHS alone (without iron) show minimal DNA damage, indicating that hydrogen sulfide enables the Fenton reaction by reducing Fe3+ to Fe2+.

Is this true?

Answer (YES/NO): YES